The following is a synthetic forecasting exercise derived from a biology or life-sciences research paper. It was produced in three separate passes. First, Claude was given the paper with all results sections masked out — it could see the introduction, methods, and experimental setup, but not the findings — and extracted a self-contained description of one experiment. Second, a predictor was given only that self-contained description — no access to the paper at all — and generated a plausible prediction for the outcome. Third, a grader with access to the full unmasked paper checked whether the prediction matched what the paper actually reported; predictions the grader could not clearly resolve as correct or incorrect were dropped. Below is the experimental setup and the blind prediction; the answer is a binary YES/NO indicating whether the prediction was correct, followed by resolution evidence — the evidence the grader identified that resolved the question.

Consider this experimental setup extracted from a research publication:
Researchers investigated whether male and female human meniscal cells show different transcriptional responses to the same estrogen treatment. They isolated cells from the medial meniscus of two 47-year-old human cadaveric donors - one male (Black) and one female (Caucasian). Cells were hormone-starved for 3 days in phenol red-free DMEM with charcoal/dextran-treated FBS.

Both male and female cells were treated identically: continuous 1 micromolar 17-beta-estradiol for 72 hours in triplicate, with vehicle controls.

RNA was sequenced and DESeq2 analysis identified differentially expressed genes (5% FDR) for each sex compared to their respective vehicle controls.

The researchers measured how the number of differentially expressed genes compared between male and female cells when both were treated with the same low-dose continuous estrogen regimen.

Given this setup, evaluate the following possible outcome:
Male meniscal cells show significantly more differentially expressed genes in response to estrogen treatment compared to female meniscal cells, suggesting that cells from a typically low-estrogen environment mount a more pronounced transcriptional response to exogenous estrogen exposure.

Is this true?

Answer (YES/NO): YES